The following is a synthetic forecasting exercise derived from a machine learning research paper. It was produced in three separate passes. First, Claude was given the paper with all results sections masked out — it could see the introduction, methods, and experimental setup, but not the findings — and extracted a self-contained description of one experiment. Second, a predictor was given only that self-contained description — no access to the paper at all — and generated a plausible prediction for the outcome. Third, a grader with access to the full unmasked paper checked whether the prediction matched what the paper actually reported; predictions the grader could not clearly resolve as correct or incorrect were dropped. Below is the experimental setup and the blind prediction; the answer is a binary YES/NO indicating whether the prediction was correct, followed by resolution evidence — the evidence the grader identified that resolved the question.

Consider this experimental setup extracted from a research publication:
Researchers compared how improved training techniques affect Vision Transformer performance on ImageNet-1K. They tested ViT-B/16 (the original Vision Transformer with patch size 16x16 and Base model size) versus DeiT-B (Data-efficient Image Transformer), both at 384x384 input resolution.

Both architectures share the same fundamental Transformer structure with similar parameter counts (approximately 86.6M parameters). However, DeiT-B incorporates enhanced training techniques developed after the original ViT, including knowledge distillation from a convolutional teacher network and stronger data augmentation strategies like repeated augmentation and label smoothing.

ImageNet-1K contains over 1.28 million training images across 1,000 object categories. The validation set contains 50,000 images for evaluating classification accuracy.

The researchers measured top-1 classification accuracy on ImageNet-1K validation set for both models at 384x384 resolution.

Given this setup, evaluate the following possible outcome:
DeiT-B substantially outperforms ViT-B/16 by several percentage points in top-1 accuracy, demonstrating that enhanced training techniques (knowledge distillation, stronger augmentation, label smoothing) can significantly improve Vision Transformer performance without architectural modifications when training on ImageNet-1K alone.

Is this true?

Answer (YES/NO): YES